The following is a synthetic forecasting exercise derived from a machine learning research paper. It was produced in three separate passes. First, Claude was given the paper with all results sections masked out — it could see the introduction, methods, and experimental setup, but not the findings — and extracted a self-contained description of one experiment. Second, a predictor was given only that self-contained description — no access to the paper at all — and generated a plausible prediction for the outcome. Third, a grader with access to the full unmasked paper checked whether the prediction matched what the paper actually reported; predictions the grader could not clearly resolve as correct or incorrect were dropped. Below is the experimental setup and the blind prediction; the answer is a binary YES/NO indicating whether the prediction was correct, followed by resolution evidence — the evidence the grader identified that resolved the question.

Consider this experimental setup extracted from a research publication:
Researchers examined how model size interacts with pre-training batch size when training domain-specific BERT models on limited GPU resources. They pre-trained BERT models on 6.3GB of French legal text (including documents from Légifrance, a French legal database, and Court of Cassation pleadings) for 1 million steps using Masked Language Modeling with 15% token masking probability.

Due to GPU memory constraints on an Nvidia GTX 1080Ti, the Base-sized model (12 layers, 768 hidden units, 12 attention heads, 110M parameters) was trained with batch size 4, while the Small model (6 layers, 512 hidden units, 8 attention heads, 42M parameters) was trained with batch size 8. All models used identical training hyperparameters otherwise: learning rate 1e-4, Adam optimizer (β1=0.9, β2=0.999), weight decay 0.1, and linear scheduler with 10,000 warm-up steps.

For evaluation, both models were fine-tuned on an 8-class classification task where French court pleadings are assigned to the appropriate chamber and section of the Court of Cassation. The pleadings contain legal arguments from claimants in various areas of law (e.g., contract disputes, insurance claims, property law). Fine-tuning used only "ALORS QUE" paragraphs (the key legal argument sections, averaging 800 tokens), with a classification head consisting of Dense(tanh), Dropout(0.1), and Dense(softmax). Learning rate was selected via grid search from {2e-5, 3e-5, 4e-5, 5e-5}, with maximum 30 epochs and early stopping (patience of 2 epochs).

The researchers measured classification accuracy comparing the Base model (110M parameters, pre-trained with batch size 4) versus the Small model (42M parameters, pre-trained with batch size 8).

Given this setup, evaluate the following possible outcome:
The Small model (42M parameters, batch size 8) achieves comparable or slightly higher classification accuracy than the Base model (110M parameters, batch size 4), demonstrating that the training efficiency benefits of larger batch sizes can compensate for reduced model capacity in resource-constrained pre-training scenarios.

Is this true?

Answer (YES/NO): YES